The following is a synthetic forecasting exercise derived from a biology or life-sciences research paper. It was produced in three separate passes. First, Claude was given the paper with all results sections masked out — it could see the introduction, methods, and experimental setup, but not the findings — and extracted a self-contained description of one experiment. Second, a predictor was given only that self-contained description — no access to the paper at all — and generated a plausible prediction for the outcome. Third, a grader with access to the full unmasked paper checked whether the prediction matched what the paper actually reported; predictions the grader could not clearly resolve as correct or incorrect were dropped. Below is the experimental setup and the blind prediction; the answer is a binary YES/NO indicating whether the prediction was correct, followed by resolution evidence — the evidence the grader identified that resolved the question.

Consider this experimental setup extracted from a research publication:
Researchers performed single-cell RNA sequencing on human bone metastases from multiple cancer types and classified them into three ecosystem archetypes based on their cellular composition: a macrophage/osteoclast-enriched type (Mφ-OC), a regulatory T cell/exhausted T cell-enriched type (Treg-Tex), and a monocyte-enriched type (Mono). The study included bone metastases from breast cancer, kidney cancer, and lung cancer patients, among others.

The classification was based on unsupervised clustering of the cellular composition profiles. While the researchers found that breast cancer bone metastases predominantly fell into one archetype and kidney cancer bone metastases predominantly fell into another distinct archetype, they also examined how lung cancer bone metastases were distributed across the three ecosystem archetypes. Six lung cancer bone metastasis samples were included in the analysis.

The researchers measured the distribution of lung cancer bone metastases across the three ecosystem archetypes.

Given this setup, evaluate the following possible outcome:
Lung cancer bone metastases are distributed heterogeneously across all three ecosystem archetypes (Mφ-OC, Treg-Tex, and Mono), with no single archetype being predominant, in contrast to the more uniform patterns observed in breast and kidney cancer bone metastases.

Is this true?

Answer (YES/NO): YES